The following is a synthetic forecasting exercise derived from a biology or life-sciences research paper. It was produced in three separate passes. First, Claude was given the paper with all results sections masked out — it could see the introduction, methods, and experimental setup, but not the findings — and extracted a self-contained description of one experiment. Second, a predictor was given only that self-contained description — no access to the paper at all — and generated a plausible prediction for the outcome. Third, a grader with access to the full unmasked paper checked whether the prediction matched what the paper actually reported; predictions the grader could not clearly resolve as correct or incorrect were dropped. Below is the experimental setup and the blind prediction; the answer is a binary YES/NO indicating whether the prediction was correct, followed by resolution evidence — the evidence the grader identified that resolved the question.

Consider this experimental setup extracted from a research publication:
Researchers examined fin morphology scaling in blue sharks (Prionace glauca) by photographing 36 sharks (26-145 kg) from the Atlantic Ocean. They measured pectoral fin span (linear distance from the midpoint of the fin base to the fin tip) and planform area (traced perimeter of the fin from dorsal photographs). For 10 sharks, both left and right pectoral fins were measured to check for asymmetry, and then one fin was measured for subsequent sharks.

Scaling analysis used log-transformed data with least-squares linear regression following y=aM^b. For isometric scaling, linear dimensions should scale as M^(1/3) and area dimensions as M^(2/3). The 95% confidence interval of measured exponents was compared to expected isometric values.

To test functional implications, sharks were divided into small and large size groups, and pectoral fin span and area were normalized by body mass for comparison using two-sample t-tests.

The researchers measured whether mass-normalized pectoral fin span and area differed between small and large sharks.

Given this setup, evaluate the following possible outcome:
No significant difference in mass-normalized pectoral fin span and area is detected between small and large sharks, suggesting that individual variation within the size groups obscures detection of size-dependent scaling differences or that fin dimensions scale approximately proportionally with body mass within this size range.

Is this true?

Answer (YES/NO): NO